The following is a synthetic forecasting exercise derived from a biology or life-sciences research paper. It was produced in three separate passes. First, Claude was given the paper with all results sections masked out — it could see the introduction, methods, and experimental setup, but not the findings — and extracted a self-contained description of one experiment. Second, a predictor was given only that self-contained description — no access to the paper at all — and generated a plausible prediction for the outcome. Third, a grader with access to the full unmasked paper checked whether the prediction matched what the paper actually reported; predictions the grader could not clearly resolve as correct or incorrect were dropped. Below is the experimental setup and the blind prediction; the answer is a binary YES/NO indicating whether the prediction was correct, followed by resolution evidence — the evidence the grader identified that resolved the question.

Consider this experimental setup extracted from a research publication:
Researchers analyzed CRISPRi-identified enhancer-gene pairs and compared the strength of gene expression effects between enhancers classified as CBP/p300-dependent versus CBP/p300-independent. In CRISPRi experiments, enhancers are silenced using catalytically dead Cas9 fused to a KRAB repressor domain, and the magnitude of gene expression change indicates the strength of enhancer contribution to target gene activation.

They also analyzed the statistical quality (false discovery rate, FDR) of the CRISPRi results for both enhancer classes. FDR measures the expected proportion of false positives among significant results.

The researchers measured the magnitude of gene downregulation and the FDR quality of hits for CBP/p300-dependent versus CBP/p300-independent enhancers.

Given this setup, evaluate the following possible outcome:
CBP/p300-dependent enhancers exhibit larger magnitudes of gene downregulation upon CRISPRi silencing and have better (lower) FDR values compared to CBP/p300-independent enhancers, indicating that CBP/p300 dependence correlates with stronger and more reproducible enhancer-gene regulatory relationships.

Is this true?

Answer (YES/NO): YES